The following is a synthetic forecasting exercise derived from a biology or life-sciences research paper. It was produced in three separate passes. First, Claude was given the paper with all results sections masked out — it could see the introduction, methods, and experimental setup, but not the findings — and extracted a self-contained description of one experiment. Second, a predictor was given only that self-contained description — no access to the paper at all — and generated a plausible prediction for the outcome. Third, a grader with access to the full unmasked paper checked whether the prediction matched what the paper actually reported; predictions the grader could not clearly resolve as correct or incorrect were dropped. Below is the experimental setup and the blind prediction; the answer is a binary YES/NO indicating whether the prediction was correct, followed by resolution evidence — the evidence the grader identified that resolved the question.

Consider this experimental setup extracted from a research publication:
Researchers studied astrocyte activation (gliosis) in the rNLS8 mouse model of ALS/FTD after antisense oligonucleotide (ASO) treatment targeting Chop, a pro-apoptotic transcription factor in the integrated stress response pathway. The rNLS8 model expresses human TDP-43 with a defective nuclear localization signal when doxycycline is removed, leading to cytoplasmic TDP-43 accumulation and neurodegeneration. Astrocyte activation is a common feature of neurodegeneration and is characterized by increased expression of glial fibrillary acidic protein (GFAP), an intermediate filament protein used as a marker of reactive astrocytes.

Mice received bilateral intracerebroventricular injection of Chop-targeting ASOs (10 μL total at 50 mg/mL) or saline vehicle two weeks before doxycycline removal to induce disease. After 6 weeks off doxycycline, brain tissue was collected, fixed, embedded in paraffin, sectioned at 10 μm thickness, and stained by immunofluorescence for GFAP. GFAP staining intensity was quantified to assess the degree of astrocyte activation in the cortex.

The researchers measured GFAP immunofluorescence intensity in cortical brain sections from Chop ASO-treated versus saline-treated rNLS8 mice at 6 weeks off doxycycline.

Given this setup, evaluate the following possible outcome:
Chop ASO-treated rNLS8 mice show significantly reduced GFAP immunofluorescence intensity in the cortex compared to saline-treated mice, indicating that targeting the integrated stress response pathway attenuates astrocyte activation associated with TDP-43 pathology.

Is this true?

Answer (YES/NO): NO